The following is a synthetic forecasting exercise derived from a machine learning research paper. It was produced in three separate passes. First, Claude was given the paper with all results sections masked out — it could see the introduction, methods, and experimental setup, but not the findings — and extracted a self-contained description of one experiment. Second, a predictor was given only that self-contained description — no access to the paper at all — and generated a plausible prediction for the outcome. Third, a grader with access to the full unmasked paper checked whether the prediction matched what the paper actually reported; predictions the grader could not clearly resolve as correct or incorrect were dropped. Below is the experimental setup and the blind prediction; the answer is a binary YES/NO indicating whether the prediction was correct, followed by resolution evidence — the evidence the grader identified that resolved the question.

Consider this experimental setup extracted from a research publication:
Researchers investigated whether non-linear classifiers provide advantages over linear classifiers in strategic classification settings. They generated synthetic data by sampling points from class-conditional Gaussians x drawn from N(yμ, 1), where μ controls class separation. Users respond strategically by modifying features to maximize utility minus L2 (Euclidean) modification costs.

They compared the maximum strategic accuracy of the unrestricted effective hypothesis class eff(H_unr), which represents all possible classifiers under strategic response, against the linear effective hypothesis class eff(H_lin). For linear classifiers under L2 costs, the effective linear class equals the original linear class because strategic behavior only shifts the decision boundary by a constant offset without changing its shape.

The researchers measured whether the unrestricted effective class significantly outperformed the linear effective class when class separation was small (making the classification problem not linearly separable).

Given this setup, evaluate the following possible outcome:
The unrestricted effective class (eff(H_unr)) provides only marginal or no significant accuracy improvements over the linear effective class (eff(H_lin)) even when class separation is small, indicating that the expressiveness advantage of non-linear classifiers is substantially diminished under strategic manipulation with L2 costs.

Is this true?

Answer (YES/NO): NO